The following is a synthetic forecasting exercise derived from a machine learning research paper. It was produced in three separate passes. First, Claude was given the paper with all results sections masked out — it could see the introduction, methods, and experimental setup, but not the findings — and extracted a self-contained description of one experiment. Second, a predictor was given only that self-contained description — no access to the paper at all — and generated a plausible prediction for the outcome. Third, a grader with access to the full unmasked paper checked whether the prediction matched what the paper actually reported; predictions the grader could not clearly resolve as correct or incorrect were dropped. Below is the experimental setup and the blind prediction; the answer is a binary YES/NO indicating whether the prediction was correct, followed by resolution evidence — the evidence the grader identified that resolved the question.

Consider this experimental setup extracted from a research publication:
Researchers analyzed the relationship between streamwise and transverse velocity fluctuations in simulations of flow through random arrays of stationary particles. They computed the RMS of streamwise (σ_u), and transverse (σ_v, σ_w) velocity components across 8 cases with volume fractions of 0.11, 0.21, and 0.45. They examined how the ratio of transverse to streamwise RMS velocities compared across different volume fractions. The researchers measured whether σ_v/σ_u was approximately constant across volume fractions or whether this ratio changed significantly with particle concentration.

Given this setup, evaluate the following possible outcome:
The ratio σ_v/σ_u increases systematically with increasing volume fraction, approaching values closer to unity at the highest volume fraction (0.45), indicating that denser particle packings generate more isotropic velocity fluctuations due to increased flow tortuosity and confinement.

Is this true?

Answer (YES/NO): YES